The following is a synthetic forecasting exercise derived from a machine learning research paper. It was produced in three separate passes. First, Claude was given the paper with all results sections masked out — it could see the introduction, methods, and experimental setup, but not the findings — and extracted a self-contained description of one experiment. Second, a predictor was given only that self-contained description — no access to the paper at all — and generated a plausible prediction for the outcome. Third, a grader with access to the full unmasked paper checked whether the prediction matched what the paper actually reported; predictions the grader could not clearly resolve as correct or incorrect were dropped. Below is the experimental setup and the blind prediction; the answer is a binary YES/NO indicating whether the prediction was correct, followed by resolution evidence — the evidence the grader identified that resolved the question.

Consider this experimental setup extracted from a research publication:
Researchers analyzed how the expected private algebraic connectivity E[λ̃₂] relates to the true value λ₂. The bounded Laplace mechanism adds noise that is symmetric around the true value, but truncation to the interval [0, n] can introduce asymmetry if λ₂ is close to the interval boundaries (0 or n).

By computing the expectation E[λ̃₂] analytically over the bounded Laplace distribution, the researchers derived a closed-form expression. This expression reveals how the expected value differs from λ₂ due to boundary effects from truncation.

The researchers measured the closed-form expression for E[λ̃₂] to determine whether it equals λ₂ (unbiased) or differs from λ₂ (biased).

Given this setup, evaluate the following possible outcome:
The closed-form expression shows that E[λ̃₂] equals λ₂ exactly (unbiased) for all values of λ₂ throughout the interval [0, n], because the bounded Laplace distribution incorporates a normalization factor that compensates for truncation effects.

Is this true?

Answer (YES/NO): NO